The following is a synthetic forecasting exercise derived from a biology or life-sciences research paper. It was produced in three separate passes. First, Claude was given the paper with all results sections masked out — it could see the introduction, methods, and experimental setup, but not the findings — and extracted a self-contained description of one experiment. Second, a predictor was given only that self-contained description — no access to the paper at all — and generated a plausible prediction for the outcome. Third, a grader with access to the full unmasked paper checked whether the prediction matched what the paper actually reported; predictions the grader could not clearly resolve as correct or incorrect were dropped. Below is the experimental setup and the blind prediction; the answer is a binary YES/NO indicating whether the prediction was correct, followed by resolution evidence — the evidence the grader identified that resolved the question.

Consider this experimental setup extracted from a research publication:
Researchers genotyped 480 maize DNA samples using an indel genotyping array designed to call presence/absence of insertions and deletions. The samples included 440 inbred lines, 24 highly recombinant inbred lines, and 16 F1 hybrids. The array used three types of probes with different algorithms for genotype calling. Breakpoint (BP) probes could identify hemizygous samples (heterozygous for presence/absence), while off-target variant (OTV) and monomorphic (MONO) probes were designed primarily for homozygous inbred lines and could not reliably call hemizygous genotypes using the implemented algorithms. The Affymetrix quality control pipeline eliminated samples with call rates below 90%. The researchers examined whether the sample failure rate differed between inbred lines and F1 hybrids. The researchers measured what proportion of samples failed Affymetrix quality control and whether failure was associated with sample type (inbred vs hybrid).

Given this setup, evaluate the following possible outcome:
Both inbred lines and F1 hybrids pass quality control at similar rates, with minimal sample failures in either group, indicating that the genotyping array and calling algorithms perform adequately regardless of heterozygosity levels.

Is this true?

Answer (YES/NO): NO